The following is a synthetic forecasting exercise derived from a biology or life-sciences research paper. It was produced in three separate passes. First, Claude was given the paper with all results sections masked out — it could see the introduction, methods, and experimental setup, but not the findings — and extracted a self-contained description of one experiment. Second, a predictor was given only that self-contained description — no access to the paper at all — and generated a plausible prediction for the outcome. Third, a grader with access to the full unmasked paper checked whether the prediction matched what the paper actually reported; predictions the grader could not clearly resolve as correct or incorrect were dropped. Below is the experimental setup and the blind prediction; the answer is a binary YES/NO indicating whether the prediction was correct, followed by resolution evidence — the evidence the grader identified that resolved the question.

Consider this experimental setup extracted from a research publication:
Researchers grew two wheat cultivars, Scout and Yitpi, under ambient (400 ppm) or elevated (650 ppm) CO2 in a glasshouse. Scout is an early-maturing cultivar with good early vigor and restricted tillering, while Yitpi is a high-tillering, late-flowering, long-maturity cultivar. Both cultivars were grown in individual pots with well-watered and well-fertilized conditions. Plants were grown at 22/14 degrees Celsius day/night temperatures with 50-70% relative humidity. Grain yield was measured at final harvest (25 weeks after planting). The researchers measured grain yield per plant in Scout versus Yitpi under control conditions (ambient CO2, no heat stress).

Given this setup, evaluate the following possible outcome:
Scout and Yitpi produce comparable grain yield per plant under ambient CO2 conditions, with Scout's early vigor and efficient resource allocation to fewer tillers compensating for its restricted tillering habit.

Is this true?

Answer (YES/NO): YES